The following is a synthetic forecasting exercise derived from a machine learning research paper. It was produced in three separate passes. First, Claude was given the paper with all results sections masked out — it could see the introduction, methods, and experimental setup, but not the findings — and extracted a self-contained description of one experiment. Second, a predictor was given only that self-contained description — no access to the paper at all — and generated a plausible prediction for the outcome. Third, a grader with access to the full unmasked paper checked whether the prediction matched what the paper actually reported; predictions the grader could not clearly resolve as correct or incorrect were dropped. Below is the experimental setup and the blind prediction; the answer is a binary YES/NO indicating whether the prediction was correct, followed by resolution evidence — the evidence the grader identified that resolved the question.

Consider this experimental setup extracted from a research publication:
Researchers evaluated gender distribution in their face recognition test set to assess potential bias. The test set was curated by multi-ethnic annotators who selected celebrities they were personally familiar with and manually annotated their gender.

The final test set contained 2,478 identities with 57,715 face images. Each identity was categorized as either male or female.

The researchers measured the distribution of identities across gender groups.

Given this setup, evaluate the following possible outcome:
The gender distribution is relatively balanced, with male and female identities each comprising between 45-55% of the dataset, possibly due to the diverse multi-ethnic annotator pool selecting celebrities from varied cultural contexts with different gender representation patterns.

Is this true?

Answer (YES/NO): NO